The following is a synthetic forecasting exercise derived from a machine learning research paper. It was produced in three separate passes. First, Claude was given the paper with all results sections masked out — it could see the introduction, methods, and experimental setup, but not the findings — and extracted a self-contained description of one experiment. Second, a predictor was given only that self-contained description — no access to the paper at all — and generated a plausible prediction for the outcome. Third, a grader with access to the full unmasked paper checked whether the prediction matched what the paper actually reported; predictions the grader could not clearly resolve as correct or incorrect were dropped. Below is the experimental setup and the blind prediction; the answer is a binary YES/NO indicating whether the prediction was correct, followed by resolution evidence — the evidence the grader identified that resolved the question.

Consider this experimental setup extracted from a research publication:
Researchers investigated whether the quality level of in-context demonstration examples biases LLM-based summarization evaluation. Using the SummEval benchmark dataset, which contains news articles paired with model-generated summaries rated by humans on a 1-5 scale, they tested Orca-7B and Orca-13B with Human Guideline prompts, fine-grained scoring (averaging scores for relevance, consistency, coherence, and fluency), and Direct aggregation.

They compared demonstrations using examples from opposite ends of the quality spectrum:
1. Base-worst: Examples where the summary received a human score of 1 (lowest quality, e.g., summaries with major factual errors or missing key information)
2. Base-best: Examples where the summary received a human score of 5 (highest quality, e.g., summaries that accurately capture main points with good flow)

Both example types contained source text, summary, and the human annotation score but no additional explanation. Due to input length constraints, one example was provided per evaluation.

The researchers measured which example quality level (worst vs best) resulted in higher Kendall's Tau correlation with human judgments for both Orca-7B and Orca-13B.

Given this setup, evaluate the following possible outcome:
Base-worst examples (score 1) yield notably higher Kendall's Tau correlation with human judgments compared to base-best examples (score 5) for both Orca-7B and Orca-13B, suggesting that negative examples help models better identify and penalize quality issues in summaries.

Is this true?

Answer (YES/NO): NO